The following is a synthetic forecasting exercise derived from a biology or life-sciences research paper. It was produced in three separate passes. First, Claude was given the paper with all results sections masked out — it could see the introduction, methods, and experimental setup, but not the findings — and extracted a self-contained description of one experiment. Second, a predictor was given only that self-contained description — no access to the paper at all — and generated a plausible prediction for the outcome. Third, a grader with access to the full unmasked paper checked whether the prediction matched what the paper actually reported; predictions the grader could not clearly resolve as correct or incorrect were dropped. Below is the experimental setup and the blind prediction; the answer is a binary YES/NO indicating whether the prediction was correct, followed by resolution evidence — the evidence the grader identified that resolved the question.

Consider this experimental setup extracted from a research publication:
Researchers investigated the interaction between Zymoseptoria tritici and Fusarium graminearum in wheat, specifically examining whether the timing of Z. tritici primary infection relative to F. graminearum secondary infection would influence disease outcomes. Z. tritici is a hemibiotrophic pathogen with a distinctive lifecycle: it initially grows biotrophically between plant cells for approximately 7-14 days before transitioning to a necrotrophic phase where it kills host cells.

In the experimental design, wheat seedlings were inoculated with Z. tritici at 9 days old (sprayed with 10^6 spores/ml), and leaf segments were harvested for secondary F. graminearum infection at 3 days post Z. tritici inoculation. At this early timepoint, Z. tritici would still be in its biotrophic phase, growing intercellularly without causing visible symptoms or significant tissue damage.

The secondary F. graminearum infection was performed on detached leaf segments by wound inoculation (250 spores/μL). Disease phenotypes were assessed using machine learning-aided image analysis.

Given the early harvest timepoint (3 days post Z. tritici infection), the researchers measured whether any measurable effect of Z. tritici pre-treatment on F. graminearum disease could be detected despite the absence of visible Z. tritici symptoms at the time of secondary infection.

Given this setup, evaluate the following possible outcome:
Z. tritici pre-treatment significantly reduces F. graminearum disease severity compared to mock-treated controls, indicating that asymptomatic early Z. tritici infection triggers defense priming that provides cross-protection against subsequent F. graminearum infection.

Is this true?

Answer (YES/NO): YES